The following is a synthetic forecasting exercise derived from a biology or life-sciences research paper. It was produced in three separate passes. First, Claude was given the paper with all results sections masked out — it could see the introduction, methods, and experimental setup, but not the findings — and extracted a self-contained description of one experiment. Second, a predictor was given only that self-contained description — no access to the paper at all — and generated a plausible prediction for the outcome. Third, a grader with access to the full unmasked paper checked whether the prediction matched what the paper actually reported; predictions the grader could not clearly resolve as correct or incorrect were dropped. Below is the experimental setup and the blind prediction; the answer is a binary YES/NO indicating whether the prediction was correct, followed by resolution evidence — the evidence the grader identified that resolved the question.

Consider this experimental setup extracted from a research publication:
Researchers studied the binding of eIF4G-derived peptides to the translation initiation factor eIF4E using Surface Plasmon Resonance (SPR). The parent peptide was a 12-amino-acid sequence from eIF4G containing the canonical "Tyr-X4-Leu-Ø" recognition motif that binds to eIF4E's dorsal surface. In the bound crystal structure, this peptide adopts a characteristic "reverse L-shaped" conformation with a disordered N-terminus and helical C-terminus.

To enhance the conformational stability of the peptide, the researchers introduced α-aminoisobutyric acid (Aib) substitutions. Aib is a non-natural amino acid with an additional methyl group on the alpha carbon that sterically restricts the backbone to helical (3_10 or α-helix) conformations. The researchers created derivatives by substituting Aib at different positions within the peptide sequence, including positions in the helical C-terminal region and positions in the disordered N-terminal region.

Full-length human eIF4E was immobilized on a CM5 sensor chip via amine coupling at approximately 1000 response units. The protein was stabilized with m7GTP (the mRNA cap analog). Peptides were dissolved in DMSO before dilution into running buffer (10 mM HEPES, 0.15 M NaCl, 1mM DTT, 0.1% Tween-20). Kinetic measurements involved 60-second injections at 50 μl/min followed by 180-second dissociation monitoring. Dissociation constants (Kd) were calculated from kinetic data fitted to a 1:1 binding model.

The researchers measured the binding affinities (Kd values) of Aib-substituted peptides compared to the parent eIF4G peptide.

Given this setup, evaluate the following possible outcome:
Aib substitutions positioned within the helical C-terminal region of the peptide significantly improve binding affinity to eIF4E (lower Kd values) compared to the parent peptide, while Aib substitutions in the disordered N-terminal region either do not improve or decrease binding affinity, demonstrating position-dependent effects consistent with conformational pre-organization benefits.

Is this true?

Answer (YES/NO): NO